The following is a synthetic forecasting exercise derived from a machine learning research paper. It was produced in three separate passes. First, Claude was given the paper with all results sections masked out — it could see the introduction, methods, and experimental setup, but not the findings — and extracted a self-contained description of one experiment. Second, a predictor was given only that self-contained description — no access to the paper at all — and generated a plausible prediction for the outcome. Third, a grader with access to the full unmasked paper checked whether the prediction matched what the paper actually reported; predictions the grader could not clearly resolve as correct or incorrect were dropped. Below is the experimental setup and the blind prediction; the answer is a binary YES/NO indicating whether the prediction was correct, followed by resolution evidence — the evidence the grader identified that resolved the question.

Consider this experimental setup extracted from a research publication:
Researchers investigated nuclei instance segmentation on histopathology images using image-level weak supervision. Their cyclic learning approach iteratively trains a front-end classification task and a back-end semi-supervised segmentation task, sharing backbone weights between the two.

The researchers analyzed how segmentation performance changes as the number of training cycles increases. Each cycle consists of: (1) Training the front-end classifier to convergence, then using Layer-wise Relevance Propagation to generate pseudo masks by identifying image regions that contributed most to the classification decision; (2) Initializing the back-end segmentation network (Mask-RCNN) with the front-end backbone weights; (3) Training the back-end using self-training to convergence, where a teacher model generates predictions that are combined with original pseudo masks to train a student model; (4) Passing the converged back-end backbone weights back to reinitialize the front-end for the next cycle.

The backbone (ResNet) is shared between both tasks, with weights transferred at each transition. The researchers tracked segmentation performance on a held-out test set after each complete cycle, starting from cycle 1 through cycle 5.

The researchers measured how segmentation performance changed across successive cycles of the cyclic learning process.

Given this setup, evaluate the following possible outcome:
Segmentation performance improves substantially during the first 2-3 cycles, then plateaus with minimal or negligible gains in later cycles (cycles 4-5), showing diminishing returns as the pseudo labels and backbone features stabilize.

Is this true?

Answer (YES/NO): NO